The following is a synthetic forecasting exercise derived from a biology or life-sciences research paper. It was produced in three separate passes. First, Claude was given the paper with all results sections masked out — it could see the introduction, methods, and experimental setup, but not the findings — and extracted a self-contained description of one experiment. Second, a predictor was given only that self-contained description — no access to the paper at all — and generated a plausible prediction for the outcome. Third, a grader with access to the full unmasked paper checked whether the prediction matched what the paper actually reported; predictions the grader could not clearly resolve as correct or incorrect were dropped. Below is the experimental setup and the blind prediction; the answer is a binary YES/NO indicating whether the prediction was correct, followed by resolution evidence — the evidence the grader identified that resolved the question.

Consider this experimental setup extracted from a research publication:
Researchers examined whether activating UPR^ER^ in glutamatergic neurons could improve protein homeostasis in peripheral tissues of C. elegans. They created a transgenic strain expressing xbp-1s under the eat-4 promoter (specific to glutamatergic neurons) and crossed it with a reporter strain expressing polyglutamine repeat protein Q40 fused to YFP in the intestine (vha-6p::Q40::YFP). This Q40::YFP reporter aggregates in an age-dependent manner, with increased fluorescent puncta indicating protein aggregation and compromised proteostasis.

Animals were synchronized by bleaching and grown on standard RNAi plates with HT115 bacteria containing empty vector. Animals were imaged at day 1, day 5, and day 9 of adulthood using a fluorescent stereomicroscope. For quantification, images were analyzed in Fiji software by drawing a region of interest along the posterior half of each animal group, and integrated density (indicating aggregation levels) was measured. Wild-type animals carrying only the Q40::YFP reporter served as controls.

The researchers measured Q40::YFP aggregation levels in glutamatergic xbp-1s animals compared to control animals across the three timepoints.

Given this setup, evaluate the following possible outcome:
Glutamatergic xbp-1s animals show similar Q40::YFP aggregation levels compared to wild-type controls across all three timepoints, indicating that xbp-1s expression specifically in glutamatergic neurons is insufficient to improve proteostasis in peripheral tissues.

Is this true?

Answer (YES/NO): NO